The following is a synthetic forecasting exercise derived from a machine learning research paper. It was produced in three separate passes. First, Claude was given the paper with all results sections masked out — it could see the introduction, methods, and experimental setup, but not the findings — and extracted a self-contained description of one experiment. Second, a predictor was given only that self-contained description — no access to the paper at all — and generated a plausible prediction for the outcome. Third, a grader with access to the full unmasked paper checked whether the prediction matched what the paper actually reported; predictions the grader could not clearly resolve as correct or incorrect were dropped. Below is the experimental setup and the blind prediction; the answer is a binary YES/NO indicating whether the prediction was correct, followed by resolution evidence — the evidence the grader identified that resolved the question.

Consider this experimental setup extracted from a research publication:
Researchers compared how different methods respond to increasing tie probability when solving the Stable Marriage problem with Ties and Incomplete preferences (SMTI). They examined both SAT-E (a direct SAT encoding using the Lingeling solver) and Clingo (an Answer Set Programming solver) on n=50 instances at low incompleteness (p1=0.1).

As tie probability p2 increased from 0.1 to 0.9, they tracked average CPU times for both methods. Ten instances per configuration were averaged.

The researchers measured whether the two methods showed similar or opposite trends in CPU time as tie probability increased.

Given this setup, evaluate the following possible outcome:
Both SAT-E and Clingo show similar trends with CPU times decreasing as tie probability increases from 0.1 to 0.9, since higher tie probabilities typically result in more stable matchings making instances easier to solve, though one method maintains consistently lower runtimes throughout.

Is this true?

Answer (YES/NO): NO